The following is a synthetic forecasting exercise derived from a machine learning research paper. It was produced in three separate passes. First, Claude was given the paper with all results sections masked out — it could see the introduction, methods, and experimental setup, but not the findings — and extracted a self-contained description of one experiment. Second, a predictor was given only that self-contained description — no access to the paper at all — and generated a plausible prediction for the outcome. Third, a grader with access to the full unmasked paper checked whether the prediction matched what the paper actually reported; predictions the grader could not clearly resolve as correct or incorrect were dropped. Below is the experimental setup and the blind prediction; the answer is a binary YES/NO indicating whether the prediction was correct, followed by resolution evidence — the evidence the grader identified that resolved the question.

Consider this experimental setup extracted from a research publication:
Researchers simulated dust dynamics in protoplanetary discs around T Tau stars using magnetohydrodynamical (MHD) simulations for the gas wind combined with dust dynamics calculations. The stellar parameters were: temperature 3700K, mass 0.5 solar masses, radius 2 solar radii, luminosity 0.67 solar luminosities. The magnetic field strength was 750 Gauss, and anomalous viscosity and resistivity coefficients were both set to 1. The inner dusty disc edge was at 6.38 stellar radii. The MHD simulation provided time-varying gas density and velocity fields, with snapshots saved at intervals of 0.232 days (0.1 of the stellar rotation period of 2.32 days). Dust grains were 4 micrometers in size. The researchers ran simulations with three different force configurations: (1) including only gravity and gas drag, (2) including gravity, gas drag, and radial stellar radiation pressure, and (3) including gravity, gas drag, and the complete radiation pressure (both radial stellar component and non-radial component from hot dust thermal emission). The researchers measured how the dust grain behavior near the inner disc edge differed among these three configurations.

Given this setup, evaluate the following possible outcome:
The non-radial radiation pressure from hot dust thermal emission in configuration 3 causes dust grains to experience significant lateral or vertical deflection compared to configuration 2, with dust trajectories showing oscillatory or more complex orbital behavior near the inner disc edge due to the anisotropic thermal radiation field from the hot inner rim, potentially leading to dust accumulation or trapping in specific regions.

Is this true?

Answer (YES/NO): NO